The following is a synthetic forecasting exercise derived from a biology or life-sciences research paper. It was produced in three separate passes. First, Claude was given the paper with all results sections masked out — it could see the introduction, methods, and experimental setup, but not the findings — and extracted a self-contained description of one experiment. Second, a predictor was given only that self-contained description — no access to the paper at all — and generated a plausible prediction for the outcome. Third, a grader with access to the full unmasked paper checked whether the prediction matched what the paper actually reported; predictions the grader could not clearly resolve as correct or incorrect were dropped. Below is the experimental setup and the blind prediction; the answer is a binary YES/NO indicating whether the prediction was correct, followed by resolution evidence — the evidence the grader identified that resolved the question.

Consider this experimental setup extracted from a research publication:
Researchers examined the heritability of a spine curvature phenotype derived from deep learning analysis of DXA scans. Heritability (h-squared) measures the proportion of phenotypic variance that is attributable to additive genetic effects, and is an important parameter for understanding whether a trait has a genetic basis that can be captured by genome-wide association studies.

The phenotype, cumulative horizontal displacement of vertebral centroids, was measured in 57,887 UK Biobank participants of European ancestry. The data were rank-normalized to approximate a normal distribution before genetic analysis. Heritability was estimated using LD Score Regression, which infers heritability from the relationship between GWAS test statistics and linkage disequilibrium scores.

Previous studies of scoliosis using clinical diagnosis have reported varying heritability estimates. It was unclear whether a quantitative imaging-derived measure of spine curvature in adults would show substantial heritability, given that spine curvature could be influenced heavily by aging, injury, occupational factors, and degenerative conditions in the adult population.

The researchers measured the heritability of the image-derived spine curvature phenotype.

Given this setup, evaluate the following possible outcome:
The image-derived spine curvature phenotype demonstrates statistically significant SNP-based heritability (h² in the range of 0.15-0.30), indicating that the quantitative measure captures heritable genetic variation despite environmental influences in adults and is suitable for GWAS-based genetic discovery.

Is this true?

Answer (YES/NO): NO